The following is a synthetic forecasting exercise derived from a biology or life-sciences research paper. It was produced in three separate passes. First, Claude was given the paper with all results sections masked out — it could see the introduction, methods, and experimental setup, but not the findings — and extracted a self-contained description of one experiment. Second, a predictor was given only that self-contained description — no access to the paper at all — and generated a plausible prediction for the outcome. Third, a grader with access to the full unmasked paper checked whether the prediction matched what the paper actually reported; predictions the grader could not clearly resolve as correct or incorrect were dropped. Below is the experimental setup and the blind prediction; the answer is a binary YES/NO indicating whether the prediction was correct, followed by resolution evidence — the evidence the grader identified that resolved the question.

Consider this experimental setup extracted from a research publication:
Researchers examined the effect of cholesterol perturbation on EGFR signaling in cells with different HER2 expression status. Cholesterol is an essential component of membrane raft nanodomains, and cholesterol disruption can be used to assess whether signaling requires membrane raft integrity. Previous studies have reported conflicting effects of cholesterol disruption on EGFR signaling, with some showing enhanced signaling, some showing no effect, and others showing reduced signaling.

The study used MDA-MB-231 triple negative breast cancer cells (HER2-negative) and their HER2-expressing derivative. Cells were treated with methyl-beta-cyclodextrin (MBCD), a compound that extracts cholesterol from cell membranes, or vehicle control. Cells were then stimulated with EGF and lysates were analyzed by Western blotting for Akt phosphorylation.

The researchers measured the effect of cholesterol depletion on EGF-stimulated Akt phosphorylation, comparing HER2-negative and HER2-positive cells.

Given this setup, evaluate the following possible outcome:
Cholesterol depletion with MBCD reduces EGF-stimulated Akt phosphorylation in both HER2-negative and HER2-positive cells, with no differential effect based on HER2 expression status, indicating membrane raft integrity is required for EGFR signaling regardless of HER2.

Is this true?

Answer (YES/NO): NO